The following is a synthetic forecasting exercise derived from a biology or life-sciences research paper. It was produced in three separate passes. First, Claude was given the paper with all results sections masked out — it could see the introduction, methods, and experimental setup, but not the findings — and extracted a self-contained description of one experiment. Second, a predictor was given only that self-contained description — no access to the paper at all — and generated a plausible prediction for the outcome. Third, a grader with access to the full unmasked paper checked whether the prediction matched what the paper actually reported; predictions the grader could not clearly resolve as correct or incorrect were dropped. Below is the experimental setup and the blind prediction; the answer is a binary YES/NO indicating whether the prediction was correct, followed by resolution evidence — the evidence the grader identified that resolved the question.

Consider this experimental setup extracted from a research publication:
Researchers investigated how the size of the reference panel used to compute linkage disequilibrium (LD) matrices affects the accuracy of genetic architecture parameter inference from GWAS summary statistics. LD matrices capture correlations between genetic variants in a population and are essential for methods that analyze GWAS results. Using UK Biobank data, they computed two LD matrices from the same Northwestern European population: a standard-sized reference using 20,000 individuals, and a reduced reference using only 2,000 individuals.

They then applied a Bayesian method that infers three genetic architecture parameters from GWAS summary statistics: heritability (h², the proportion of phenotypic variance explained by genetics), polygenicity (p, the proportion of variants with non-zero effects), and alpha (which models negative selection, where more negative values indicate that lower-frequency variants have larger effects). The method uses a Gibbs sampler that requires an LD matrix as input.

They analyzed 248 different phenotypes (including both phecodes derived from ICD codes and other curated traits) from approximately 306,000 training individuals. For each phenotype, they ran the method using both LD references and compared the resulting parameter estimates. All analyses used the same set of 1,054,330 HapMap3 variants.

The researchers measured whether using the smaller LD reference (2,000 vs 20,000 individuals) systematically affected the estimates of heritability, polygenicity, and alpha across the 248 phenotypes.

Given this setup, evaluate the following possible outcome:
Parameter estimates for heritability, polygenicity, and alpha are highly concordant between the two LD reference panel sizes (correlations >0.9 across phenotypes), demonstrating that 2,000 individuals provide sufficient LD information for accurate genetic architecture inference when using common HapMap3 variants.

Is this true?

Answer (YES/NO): NO